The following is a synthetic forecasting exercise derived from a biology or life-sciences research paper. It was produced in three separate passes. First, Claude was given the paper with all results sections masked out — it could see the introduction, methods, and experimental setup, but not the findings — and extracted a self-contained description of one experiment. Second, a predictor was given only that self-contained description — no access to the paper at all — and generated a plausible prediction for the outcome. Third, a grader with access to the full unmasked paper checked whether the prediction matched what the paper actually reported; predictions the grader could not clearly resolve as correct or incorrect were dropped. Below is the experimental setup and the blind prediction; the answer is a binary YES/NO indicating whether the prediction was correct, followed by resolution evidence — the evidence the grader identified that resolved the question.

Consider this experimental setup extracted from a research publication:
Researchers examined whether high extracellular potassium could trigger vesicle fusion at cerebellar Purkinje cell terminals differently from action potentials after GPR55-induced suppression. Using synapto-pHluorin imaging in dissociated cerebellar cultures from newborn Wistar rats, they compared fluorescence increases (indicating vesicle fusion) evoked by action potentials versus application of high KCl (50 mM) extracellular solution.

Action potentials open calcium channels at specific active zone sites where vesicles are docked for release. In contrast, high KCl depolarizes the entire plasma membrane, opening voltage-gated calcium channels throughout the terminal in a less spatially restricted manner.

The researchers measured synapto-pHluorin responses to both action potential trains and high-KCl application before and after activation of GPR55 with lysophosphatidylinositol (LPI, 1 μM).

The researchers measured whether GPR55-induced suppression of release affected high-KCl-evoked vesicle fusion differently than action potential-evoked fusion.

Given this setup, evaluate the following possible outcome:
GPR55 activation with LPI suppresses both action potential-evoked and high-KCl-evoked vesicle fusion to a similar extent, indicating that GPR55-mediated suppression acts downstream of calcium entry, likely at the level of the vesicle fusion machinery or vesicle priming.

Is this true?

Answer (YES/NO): NO